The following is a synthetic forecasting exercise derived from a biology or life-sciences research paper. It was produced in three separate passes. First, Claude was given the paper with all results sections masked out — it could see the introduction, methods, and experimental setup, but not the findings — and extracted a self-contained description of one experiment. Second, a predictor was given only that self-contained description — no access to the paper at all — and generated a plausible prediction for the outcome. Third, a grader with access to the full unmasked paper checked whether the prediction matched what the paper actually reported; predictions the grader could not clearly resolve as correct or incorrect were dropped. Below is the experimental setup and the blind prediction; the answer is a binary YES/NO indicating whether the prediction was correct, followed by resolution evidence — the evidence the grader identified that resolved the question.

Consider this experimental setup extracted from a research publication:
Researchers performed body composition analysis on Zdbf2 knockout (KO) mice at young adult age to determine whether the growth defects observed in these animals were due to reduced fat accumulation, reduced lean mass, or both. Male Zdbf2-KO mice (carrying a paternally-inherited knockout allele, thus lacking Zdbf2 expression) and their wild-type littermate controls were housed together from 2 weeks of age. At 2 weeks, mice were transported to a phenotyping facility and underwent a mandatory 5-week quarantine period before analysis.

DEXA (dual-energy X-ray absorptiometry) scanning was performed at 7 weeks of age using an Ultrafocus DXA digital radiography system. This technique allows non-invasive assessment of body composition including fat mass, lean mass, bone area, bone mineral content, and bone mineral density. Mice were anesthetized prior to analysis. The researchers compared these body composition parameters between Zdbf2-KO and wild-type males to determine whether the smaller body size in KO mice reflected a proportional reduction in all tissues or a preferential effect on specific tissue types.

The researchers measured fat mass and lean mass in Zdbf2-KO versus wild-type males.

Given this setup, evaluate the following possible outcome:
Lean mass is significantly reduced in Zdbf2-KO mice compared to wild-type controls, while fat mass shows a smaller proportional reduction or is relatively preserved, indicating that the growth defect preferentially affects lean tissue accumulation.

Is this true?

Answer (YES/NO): YES